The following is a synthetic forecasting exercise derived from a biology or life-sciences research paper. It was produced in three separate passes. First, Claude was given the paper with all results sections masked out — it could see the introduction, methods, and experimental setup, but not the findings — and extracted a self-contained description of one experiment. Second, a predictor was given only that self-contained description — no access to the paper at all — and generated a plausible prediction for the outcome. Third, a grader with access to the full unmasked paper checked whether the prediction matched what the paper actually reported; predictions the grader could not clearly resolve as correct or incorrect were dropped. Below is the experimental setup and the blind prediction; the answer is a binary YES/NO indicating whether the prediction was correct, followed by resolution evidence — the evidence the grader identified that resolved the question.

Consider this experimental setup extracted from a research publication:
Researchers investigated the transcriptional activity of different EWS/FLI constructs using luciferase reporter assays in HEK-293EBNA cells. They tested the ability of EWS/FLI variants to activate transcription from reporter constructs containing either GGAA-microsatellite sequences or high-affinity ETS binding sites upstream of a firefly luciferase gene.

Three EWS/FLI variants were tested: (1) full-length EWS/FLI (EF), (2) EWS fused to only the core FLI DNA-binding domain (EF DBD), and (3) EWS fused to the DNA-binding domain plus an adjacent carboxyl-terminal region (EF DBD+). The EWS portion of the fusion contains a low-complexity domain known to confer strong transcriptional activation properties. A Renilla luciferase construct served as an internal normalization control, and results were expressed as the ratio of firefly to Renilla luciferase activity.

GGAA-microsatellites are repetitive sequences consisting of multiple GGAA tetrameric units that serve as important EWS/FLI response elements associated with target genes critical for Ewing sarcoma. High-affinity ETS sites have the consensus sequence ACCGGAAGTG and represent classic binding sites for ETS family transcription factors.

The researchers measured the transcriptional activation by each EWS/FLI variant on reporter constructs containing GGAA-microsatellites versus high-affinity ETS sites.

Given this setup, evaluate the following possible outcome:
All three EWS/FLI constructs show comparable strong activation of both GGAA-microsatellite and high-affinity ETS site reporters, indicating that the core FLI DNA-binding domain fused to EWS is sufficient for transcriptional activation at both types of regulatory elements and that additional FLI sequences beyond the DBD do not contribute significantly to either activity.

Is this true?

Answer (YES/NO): NO